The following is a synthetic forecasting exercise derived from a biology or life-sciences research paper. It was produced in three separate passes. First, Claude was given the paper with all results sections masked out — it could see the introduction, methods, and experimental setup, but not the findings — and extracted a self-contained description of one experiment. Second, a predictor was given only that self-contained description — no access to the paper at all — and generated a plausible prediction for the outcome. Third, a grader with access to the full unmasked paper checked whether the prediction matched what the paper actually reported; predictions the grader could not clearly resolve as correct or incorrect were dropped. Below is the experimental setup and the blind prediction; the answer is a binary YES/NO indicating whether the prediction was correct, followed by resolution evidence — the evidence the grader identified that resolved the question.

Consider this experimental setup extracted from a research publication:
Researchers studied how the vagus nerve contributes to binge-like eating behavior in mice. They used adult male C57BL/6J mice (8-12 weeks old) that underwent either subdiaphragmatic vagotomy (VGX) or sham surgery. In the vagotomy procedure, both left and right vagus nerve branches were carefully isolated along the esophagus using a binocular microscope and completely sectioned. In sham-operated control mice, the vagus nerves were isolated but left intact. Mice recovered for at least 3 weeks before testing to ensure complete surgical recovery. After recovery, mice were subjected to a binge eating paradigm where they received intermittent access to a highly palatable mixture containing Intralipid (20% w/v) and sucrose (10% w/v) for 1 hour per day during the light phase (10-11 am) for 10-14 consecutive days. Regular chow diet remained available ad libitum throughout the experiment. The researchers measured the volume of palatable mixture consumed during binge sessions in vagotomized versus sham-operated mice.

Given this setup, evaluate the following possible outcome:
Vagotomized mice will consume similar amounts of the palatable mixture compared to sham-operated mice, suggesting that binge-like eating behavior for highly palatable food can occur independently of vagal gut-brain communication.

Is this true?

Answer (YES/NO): NO